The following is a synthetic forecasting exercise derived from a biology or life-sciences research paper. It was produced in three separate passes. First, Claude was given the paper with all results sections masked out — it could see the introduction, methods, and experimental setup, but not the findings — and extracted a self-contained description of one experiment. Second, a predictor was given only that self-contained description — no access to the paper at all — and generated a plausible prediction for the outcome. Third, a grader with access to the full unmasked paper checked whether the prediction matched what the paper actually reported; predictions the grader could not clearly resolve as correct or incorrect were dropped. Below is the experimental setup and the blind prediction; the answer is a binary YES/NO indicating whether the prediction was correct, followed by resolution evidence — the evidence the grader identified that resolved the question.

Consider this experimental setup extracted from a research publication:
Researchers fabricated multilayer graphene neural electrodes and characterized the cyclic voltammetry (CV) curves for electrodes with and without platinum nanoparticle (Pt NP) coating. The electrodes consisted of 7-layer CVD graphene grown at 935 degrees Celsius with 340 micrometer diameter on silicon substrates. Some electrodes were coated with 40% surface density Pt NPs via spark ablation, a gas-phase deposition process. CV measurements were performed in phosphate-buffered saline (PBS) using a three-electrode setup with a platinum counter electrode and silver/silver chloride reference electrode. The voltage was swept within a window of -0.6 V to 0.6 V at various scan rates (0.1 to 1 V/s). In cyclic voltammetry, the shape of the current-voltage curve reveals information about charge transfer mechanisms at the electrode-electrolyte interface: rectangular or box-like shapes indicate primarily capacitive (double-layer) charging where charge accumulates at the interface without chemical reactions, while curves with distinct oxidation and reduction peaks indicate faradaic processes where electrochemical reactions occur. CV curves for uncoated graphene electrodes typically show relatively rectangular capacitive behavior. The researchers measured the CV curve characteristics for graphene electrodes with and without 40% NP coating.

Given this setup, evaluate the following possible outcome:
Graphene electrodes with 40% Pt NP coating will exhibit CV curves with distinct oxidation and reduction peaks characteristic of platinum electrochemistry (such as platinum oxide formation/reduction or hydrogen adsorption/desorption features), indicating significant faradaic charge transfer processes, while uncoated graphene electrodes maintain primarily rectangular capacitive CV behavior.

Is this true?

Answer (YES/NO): YES